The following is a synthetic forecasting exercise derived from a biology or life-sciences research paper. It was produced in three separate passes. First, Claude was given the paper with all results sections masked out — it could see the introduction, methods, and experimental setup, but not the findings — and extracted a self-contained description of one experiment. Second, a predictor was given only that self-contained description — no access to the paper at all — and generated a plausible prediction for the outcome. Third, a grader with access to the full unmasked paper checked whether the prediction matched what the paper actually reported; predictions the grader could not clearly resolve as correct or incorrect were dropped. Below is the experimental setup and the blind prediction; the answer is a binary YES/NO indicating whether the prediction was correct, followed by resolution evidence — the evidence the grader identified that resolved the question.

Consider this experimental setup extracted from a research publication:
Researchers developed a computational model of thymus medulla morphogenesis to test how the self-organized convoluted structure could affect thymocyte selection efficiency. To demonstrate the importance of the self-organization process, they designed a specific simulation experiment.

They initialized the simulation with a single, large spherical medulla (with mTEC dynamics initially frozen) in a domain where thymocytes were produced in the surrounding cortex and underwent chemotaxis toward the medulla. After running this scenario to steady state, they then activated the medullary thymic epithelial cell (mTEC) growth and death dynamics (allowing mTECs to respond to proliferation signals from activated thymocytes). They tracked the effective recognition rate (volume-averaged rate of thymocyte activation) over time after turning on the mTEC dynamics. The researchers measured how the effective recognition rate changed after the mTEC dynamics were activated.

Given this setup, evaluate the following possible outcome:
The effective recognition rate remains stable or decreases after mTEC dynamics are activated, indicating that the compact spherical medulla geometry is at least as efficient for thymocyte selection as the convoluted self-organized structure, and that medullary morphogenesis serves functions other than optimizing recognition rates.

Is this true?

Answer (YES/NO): NO